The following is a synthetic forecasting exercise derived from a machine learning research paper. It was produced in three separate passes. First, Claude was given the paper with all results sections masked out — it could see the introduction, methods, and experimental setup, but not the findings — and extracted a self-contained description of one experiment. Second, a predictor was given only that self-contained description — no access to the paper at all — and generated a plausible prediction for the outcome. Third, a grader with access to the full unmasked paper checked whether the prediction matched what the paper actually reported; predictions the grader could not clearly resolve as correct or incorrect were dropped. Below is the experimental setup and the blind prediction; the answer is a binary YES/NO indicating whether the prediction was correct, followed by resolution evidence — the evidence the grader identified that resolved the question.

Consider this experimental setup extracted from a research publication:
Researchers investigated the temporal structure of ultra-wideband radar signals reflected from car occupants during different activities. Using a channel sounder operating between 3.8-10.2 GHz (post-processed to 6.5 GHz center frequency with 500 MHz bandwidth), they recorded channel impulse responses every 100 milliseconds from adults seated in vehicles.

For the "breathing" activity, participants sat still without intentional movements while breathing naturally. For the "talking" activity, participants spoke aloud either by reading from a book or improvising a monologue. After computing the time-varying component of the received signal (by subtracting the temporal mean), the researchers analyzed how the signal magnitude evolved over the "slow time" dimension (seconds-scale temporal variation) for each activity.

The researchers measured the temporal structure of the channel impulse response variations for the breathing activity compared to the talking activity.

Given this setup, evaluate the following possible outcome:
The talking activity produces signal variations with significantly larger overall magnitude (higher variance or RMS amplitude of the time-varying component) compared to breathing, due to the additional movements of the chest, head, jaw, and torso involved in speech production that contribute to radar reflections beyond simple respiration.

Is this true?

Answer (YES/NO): YES